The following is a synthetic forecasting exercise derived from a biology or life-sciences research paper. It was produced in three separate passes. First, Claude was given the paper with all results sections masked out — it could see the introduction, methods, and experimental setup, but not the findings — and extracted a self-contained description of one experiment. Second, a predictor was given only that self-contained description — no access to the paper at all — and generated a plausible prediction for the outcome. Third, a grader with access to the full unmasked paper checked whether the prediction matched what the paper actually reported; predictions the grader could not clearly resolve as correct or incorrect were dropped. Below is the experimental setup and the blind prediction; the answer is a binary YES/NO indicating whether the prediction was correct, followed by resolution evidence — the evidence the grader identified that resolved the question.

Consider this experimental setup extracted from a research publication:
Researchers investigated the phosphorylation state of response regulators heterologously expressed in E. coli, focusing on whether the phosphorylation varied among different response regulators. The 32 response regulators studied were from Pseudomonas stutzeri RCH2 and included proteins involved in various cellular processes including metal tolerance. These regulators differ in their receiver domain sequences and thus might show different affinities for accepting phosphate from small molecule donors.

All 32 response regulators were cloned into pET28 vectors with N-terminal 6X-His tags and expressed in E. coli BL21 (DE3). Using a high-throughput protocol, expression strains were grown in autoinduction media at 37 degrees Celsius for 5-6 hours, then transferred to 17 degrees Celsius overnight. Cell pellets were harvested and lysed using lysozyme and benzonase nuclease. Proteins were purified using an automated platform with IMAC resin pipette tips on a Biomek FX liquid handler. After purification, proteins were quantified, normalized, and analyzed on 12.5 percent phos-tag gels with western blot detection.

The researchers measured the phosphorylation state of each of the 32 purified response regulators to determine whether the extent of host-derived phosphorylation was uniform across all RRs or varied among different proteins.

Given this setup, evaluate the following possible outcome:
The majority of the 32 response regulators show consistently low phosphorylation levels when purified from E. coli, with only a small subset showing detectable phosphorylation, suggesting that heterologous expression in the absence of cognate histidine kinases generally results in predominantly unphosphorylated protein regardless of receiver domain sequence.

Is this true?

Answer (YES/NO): NO